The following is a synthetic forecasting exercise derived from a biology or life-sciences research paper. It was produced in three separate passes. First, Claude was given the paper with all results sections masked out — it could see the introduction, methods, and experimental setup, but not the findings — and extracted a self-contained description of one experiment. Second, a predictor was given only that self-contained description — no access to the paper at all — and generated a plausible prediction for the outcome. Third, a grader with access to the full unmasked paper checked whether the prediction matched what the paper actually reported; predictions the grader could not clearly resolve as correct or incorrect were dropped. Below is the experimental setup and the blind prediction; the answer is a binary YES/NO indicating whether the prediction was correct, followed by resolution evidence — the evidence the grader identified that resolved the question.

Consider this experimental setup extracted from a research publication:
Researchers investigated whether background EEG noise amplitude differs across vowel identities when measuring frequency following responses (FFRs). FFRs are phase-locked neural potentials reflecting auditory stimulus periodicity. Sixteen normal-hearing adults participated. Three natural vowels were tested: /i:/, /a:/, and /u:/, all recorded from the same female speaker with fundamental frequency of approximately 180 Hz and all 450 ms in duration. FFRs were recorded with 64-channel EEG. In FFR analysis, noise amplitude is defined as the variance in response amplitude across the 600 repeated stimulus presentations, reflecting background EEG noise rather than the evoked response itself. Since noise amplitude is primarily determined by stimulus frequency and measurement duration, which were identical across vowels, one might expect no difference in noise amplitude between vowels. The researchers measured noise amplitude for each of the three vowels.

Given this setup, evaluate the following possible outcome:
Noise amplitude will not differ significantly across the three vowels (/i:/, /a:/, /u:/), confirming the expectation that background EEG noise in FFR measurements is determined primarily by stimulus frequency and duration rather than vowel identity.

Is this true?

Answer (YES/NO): NO